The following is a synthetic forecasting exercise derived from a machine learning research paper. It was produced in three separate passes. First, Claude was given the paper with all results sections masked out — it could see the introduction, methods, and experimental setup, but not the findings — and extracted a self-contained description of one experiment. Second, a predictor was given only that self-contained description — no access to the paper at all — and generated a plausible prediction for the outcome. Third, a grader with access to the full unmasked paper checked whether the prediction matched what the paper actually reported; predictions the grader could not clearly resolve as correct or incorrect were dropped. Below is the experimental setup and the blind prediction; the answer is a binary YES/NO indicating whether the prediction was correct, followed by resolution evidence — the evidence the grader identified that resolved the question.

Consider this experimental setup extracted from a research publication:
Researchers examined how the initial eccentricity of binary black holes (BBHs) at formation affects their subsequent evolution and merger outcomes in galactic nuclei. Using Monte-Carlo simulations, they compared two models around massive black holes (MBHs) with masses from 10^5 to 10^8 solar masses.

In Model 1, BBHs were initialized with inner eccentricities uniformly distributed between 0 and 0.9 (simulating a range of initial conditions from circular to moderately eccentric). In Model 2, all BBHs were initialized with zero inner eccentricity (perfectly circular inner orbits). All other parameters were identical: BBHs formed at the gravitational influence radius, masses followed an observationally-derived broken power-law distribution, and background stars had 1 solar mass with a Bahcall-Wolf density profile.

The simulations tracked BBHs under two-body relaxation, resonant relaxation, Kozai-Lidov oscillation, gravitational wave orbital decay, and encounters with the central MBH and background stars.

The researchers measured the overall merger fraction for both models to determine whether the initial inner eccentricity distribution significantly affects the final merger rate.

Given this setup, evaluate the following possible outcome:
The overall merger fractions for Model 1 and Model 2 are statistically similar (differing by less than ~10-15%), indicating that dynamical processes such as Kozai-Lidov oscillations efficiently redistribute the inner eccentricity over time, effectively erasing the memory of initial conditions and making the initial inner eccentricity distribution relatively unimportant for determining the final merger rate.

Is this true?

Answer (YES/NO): YES